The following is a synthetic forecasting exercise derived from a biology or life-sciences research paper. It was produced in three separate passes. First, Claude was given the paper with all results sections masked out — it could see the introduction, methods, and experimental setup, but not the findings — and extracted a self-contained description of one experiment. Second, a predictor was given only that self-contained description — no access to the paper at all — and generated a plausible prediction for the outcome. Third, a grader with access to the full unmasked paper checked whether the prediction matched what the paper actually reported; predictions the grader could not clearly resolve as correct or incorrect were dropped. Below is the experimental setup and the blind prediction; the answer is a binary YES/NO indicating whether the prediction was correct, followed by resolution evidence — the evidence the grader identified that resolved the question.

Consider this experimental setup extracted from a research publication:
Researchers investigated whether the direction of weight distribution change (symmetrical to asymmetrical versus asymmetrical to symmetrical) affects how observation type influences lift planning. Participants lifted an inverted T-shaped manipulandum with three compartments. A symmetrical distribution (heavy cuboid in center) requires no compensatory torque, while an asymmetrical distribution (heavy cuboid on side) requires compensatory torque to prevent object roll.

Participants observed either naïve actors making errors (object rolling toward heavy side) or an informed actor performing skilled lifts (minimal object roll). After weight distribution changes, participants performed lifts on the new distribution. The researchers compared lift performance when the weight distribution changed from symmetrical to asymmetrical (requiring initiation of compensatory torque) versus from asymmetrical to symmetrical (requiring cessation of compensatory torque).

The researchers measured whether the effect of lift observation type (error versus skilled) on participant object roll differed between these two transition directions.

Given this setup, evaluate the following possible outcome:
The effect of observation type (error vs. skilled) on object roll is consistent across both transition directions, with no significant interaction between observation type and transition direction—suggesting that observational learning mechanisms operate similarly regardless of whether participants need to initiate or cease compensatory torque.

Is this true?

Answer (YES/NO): NO